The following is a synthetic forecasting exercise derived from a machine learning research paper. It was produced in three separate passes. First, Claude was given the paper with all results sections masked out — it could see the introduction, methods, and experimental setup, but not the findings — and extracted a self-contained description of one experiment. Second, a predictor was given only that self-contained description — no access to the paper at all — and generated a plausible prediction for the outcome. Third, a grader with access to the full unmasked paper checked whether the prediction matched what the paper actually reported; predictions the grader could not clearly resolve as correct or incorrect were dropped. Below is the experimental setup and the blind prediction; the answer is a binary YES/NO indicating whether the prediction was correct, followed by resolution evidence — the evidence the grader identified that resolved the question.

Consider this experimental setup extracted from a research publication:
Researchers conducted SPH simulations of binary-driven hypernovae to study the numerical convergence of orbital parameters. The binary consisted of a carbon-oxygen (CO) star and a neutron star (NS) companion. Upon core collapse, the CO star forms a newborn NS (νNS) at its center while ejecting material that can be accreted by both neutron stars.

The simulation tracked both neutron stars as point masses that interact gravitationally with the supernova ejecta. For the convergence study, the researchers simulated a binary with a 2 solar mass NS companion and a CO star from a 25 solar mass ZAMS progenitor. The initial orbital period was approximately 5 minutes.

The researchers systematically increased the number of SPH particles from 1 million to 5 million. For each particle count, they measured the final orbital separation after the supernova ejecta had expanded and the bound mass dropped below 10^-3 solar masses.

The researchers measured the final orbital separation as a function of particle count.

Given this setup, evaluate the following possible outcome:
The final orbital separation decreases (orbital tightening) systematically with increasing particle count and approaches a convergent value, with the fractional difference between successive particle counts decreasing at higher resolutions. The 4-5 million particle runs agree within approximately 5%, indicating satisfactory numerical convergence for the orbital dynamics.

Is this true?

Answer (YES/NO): NO